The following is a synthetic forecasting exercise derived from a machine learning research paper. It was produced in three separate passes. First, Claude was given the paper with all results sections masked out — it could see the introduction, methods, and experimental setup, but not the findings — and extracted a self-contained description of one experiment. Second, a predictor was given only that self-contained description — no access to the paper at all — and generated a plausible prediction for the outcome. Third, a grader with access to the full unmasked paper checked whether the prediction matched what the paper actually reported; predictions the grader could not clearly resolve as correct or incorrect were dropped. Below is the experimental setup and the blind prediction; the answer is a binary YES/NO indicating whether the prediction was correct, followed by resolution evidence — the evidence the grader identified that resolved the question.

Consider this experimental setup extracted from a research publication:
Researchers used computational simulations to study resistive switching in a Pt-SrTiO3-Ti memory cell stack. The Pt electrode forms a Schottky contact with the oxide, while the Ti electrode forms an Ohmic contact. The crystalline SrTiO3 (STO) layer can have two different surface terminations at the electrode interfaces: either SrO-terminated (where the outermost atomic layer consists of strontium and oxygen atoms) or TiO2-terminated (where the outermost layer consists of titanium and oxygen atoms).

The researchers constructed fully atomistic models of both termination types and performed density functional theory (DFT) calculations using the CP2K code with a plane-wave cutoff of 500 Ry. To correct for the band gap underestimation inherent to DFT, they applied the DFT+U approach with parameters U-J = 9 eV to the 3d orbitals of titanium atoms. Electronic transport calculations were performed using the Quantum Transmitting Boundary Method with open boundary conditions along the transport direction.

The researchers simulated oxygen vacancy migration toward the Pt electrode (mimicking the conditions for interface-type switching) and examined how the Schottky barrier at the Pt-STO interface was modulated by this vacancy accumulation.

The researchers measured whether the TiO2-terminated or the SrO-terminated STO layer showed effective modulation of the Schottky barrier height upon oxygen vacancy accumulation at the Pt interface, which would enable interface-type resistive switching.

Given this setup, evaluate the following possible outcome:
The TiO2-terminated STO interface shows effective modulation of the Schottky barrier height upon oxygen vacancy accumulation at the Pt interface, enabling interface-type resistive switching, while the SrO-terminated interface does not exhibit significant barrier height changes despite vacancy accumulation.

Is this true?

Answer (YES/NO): YES